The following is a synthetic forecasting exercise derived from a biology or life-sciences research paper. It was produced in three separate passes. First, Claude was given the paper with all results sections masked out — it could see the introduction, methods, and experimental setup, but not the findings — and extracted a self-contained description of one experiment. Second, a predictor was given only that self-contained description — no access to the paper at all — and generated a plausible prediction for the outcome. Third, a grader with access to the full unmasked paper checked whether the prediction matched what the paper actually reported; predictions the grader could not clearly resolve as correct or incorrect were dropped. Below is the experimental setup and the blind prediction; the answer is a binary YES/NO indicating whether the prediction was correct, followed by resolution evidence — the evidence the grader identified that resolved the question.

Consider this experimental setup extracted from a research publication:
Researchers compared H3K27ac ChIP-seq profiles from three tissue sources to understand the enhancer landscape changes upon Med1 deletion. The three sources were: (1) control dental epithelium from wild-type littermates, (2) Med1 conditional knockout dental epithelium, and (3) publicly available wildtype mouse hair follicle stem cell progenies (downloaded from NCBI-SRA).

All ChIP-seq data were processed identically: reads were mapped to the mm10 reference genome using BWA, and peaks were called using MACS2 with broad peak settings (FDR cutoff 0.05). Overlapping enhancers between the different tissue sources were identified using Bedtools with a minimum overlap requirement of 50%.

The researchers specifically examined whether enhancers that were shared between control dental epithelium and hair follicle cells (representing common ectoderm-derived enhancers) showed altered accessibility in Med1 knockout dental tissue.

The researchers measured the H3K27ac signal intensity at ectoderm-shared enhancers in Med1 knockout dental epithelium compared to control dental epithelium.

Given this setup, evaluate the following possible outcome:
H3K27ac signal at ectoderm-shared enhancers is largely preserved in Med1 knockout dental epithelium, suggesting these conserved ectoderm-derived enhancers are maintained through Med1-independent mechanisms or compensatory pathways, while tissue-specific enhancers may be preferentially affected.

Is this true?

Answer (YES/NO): NO